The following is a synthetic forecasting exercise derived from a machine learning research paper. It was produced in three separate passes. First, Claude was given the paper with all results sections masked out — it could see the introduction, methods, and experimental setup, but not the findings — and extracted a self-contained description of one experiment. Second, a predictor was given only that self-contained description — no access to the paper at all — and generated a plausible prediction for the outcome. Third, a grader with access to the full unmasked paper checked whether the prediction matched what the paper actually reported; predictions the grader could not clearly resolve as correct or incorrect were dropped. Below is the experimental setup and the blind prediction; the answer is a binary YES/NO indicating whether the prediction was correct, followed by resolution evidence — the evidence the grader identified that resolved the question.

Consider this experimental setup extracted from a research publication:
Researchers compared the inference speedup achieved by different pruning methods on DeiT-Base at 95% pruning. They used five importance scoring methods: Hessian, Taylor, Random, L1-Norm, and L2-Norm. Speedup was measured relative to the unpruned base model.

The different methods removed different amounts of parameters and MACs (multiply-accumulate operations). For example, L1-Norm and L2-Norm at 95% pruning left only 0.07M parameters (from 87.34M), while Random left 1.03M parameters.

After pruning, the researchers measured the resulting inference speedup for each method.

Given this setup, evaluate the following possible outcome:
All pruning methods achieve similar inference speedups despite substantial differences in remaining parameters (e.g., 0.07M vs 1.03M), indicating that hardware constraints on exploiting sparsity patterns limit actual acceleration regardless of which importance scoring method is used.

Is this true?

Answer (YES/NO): NO